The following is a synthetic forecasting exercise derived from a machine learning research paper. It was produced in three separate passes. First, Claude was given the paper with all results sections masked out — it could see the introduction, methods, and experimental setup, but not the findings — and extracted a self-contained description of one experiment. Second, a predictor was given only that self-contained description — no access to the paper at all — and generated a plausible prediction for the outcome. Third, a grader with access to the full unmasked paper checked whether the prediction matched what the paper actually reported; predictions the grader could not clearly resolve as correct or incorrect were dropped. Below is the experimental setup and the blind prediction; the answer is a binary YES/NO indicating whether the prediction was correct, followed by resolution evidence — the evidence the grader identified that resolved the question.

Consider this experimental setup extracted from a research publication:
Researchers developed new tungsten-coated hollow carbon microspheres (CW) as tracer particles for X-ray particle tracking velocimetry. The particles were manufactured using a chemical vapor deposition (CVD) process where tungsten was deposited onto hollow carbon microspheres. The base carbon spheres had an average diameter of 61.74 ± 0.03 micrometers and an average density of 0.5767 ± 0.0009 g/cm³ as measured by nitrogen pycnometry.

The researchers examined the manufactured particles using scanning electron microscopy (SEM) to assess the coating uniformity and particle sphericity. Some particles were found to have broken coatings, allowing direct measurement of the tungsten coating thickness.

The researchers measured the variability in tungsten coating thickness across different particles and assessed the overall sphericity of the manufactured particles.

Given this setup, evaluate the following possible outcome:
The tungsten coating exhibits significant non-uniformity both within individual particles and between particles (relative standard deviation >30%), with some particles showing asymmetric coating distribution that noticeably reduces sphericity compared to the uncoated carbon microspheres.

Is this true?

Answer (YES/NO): NO